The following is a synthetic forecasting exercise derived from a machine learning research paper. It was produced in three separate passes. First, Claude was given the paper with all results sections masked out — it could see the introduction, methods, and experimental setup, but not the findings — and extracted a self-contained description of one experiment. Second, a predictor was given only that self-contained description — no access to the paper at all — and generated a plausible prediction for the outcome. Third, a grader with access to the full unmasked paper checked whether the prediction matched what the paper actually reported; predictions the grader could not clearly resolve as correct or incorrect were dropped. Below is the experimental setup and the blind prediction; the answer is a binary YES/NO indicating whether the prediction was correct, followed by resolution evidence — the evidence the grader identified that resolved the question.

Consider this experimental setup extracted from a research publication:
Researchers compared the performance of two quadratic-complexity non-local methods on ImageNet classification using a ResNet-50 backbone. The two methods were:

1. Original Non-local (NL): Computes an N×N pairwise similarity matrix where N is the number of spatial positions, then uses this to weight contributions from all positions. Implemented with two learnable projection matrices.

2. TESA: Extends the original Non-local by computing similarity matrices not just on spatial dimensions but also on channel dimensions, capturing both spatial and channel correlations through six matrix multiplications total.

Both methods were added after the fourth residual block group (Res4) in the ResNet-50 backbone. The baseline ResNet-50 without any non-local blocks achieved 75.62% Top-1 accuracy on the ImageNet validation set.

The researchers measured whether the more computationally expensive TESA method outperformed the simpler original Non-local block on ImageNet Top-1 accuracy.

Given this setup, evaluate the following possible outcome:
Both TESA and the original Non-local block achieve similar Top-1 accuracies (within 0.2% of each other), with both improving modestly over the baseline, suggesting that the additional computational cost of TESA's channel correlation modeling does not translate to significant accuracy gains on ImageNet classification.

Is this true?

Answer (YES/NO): NO